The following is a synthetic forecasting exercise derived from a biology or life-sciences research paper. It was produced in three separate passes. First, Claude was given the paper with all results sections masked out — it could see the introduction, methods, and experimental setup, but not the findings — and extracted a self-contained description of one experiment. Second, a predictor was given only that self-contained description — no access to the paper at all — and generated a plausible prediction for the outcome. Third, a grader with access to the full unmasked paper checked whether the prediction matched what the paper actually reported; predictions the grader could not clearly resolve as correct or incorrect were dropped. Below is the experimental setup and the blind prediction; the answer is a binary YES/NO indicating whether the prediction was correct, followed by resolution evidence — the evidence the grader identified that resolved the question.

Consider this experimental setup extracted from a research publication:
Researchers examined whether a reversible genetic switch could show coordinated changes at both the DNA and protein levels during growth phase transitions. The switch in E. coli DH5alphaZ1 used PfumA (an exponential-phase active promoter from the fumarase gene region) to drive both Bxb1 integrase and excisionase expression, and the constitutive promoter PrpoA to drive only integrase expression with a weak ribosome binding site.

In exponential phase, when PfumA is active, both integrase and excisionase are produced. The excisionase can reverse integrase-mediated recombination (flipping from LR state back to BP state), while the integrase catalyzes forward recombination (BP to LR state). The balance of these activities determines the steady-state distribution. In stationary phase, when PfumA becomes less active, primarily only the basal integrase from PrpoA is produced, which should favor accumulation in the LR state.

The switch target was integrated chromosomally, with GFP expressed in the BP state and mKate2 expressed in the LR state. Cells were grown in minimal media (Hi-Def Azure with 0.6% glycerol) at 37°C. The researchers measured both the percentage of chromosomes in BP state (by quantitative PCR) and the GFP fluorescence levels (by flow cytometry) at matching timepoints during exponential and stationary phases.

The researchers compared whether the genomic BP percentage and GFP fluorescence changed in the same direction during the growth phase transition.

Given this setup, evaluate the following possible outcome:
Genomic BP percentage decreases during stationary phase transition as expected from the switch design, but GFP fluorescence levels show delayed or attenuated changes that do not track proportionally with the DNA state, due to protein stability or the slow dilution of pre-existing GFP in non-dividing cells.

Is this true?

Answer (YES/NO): NO